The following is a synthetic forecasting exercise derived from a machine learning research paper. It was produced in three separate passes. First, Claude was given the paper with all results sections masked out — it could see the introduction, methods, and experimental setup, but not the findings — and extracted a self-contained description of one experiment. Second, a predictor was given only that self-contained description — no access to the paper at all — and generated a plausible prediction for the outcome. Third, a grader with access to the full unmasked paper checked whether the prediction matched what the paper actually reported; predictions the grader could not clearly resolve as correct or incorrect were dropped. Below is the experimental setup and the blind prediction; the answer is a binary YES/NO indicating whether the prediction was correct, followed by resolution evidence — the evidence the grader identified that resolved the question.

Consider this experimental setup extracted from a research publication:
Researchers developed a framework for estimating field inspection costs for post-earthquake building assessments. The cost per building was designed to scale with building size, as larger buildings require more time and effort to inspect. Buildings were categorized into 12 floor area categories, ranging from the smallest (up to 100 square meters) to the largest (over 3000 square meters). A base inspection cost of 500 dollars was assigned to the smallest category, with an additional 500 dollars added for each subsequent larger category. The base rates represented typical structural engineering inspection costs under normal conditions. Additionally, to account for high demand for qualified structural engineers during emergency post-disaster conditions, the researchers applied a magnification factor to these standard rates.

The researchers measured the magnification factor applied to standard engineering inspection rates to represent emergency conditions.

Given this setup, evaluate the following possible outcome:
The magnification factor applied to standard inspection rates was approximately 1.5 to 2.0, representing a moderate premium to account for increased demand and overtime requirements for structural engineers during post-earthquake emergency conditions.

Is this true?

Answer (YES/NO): NO